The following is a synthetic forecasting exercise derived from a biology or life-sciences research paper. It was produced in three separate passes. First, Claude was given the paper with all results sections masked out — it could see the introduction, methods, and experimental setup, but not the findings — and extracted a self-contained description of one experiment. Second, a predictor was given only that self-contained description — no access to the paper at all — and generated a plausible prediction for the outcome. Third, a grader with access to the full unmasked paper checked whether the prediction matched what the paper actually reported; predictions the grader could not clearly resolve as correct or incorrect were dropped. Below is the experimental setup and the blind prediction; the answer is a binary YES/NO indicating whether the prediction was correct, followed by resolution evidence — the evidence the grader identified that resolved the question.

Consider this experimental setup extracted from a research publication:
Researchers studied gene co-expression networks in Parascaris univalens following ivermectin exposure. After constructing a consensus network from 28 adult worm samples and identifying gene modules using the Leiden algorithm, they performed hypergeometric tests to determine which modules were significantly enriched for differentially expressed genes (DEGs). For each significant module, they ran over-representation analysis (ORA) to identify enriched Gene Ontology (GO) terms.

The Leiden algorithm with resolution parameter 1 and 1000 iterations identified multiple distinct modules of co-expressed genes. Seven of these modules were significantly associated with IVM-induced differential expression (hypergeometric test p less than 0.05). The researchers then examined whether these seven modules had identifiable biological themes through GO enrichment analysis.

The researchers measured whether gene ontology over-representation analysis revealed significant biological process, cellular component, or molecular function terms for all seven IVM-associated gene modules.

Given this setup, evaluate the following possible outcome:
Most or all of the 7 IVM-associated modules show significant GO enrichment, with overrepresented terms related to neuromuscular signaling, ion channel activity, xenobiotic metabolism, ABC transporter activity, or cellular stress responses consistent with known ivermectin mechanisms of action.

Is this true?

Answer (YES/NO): NO